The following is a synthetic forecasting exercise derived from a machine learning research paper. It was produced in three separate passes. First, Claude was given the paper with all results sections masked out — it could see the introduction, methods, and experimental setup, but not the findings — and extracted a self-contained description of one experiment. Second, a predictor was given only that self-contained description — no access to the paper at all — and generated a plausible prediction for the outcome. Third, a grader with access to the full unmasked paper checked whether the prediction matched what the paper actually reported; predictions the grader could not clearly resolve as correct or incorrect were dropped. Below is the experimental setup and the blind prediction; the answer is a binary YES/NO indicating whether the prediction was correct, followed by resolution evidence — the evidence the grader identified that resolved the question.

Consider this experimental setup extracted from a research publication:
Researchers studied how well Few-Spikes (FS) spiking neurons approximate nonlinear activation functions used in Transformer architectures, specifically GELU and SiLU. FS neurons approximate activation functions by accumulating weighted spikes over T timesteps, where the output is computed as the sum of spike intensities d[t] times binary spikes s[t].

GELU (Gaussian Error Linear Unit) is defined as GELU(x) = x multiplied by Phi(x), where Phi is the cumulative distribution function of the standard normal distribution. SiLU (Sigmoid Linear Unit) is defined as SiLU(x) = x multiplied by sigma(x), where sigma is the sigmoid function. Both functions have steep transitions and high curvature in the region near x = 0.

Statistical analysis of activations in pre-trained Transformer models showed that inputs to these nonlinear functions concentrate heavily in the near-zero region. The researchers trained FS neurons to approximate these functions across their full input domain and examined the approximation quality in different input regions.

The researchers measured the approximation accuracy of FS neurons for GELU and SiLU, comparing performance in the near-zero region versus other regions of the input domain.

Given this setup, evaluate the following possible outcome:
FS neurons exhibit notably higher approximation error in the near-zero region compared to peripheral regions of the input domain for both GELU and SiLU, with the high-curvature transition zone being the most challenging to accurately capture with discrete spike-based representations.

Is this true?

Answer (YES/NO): YES